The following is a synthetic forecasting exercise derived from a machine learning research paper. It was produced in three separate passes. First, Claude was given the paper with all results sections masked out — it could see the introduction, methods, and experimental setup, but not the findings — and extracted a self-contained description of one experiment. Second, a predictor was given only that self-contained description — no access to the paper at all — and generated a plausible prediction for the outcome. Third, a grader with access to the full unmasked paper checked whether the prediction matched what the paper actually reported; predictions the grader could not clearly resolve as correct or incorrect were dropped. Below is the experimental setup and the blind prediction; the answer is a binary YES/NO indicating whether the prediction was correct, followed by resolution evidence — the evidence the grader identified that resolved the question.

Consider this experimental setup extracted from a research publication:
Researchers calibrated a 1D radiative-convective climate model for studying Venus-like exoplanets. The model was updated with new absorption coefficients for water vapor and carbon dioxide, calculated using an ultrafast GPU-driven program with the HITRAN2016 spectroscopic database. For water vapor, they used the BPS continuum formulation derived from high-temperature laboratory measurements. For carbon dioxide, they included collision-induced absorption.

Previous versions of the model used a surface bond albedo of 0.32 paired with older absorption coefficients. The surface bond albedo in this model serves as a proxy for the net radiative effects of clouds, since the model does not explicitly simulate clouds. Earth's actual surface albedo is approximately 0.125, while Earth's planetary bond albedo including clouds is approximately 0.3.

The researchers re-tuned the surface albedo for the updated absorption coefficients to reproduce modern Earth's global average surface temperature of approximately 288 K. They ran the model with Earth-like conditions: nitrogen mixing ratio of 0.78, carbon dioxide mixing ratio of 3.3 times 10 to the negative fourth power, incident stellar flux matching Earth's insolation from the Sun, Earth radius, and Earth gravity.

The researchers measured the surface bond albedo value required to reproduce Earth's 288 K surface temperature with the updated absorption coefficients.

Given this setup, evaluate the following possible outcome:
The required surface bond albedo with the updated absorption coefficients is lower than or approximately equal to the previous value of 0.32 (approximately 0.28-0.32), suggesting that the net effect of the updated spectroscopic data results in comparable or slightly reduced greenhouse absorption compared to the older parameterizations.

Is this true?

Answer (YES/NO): NO